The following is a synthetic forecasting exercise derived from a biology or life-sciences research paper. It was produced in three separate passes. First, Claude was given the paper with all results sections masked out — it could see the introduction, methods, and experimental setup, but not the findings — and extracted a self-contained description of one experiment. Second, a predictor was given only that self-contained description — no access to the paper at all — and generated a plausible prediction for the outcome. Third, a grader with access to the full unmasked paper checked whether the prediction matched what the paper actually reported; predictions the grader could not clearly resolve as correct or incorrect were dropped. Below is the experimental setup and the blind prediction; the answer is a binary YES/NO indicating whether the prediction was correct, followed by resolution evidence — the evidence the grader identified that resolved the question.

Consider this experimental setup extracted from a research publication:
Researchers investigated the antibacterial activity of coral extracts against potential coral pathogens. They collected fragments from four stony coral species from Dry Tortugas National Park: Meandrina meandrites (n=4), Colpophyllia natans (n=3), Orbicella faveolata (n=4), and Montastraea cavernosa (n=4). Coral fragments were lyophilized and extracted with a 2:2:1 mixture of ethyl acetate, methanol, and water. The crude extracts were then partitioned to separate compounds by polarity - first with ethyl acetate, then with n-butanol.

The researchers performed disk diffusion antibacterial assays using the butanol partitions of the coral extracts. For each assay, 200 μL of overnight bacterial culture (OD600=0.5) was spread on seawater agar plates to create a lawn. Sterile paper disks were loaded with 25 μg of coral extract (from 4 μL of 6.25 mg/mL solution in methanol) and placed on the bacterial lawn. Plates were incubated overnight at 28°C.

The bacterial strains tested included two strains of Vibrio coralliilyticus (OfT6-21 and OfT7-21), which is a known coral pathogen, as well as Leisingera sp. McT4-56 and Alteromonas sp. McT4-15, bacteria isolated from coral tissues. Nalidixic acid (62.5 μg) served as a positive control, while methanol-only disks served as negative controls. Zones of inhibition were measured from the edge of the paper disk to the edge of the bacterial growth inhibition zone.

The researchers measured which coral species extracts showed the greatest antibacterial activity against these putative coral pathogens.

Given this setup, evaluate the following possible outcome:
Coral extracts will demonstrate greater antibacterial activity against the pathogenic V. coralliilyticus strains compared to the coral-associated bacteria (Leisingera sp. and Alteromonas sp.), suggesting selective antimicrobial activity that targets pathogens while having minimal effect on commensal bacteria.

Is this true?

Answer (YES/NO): YES